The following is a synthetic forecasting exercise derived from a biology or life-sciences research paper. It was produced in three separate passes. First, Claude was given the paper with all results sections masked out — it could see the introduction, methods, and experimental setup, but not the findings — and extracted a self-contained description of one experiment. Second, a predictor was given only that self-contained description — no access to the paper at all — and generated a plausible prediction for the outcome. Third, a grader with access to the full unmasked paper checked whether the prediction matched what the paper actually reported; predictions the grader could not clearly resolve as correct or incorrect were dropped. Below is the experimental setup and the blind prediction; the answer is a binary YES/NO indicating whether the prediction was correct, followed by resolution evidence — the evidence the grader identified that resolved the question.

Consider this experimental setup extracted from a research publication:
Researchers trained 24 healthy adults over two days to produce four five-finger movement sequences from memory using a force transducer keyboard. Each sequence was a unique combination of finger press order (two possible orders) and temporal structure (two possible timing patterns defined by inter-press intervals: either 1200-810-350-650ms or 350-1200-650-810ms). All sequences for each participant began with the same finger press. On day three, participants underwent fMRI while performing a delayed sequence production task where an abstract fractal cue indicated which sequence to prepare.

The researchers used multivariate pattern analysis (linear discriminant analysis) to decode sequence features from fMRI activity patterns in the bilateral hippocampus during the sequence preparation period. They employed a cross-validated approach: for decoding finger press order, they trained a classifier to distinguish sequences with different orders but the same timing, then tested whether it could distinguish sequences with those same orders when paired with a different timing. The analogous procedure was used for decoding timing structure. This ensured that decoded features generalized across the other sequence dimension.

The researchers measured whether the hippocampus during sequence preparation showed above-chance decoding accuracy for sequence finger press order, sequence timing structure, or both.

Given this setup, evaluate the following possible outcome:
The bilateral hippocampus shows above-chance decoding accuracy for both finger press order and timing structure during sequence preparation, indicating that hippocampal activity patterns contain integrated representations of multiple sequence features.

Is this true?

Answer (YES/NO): NO